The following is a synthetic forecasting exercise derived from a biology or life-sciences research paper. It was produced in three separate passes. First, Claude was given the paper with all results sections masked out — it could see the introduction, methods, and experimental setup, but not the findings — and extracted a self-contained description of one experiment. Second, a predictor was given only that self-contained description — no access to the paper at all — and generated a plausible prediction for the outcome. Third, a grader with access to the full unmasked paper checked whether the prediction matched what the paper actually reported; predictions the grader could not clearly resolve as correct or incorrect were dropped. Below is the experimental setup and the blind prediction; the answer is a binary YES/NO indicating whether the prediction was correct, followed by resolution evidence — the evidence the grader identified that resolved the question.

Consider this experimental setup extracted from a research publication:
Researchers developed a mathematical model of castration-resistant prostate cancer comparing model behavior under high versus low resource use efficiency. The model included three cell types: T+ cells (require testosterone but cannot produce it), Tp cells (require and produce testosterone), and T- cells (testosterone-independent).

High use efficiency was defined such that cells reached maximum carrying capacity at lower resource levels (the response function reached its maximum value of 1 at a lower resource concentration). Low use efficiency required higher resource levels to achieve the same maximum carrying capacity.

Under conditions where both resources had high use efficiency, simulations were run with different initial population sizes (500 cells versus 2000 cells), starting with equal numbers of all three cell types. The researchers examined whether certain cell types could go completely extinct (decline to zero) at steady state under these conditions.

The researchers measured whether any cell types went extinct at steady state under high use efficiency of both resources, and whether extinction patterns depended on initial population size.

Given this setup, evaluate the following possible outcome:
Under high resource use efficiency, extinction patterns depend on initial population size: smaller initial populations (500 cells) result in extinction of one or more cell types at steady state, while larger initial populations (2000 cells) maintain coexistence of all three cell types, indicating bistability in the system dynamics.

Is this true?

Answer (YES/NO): NO